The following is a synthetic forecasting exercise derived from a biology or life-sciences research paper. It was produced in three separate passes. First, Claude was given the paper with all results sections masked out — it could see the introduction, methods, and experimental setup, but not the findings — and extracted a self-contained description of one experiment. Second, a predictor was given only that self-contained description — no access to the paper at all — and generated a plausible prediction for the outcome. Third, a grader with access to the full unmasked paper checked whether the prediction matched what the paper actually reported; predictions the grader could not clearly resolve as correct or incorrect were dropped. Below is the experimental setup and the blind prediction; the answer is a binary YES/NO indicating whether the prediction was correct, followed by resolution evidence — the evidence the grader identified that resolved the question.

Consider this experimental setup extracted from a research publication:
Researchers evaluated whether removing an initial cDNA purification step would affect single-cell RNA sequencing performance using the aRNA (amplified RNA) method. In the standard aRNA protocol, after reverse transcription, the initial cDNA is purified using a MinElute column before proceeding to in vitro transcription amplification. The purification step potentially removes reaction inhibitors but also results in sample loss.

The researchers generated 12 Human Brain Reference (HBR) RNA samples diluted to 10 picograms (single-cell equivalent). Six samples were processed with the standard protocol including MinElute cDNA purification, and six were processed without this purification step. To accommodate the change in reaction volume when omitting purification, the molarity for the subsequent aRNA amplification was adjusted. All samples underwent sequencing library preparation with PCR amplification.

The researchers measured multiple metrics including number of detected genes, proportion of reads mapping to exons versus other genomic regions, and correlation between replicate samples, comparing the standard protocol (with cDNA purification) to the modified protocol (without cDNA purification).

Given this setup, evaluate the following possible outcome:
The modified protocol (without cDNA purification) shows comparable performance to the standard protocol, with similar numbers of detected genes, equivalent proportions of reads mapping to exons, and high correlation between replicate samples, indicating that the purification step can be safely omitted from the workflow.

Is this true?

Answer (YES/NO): NO